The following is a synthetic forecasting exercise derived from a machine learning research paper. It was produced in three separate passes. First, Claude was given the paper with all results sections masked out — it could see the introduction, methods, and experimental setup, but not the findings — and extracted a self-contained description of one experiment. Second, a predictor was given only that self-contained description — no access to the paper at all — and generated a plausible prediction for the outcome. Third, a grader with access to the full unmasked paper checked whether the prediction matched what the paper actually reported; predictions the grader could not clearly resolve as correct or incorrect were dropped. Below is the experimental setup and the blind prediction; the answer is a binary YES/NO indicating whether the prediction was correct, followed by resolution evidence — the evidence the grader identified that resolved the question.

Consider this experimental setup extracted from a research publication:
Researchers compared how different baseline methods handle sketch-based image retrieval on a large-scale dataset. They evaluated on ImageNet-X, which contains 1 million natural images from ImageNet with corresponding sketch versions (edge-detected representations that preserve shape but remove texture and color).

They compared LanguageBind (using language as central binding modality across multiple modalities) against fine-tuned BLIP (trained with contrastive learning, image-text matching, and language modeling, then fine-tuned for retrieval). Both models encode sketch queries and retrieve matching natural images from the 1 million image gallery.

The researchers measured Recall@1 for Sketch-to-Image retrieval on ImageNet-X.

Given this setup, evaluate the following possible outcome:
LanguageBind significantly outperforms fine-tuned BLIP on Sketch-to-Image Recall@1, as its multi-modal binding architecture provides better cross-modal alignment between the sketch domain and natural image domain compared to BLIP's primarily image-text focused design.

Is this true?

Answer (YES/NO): YES